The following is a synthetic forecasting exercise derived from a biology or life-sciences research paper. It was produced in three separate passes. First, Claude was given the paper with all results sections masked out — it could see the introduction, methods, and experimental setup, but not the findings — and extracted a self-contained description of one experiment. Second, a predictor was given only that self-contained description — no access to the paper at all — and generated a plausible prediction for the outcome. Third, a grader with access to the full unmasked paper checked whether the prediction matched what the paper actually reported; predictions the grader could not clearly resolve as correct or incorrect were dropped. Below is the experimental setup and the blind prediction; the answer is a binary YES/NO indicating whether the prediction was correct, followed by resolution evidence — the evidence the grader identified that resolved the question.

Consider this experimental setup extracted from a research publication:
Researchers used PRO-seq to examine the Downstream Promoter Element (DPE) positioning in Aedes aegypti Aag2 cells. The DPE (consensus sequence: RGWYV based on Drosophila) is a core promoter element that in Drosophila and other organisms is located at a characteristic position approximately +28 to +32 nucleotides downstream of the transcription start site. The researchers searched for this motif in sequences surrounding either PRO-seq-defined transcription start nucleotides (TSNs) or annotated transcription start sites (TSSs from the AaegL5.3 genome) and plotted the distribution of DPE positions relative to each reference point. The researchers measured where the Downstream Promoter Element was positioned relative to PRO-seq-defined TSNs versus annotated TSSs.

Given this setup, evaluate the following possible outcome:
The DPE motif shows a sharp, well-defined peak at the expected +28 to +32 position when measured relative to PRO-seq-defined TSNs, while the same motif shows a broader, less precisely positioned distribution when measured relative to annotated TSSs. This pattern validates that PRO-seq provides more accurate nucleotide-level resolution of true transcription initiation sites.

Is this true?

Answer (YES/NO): YES